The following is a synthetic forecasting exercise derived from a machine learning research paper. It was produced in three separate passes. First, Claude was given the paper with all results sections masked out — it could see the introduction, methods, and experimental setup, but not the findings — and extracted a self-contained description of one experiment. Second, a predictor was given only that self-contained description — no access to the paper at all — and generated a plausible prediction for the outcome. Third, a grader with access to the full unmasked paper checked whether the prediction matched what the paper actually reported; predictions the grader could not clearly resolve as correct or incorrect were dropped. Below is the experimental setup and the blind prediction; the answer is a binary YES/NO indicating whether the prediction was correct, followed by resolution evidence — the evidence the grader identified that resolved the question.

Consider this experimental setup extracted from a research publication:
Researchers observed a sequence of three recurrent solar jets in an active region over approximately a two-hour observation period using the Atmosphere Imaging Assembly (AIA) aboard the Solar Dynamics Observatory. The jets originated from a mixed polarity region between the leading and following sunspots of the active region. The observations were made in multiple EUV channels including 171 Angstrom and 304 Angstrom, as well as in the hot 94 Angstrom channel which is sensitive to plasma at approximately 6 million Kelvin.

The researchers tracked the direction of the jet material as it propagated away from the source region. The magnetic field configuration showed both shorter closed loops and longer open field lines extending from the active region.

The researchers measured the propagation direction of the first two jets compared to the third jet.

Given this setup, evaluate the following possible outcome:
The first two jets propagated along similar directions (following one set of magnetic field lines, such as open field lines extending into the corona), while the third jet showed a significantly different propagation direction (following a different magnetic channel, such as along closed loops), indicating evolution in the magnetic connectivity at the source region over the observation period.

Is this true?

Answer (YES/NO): YES